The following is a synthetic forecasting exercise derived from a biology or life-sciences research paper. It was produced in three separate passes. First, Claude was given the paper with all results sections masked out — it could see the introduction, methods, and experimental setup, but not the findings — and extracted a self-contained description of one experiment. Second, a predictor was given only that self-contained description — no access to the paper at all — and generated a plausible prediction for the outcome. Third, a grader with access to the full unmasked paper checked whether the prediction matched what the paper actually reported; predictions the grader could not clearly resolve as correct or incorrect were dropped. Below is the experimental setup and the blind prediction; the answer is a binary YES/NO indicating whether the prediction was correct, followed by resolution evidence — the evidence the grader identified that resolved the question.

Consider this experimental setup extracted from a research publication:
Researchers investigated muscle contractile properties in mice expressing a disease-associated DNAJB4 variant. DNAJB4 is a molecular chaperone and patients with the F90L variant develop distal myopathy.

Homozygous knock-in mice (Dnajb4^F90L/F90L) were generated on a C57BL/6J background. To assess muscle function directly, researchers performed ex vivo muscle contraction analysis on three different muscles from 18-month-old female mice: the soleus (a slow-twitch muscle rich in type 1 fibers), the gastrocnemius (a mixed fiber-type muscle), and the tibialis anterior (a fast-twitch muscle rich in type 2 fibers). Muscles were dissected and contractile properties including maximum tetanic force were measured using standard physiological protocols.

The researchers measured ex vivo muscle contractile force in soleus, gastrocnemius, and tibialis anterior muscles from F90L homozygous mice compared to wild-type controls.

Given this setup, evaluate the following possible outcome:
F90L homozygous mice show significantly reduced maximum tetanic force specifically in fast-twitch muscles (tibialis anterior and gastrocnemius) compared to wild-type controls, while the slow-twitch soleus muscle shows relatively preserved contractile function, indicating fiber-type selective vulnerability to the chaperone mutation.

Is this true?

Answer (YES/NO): NO